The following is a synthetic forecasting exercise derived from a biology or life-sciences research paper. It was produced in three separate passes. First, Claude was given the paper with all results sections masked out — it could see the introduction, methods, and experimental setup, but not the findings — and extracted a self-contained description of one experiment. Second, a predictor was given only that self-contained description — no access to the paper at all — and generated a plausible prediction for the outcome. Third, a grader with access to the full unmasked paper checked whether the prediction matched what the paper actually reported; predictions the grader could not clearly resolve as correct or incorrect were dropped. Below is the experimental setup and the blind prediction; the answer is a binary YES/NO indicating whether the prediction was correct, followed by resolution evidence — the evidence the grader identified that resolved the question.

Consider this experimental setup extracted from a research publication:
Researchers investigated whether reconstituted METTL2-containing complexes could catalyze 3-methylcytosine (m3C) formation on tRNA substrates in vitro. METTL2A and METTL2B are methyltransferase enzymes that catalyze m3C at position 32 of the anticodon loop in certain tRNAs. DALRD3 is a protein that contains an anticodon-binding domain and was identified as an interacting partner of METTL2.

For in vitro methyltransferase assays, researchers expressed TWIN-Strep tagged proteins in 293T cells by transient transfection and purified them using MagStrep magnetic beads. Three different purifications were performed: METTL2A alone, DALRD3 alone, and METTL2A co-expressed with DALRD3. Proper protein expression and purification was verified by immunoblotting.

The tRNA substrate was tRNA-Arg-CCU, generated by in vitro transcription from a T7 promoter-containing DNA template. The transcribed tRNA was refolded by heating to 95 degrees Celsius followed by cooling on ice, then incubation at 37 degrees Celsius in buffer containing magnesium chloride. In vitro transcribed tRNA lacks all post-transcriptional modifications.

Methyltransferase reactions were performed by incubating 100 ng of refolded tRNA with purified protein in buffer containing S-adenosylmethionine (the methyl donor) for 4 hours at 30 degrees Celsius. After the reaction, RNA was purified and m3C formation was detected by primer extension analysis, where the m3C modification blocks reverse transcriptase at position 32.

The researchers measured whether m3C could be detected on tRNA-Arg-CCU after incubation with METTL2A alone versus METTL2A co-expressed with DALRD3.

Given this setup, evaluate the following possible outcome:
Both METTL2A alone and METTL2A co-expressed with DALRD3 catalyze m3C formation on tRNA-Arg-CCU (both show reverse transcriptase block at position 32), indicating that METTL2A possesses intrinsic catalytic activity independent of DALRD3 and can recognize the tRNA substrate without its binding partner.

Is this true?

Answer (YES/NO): NO